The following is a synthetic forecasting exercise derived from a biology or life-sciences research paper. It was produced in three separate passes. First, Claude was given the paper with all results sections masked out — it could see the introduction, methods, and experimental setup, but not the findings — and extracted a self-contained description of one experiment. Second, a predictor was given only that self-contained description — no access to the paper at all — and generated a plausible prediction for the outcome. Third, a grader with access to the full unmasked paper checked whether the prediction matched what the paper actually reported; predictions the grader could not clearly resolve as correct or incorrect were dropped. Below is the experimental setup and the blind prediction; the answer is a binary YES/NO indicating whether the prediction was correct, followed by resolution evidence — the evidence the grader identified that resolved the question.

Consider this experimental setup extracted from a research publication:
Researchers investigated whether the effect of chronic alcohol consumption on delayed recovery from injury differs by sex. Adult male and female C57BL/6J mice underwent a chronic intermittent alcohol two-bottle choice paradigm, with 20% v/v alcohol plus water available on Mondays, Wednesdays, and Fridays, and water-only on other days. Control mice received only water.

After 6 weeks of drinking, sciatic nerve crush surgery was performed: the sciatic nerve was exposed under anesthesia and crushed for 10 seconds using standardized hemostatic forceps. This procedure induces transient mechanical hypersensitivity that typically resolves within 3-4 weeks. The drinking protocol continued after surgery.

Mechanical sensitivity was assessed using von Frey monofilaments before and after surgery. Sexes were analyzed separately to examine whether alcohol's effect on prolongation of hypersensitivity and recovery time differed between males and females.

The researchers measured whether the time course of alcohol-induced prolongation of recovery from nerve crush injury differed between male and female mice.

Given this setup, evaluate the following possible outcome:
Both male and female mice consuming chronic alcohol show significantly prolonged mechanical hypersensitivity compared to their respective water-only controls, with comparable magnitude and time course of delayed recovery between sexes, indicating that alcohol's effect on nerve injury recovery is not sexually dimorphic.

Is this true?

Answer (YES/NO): YES